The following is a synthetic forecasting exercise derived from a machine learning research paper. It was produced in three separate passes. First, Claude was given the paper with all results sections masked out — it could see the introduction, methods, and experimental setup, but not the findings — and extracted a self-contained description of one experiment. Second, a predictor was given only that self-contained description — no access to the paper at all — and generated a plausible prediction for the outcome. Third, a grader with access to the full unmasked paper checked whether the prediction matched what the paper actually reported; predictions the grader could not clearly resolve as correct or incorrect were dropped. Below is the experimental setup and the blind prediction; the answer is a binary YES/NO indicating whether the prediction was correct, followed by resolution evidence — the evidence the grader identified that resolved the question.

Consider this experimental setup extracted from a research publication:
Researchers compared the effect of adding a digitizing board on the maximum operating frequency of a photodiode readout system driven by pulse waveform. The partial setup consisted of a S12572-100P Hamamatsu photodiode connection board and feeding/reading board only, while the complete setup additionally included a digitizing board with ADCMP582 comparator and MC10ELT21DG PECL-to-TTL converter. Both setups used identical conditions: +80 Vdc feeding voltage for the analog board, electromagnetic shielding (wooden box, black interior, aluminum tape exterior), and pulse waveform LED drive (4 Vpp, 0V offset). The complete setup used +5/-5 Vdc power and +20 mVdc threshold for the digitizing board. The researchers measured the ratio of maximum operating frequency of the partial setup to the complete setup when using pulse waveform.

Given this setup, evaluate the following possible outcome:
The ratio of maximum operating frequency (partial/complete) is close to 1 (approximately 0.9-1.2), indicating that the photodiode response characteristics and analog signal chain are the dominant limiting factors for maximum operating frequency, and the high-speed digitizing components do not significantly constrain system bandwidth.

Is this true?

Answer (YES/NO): NO